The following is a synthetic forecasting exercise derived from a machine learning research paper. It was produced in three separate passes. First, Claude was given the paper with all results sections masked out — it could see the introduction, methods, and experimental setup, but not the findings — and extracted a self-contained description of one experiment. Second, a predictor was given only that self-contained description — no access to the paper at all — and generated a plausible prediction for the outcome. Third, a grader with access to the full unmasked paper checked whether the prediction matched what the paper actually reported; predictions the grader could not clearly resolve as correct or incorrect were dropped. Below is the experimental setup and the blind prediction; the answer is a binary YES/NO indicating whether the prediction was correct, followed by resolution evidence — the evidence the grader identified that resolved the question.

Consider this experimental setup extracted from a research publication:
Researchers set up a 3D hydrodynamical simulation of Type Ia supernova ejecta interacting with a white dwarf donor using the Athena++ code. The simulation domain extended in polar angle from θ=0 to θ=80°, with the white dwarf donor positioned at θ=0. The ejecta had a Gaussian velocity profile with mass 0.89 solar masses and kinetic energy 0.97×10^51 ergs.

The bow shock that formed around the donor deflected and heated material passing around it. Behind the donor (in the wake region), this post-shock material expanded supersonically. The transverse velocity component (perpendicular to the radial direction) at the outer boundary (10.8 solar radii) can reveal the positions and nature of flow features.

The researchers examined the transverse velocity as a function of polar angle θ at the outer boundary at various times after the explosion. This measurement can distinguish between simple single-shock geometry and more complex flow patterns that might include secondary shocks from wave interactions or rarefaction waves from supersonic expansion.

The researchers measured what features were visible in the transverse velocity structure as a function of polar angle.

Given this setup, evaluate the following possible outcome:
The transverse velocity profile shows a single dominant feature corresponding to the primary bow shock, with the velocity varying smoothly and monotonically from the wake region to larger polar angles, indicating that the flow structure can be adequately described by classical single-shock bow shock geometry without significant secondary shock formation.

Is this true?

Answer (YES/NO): NO